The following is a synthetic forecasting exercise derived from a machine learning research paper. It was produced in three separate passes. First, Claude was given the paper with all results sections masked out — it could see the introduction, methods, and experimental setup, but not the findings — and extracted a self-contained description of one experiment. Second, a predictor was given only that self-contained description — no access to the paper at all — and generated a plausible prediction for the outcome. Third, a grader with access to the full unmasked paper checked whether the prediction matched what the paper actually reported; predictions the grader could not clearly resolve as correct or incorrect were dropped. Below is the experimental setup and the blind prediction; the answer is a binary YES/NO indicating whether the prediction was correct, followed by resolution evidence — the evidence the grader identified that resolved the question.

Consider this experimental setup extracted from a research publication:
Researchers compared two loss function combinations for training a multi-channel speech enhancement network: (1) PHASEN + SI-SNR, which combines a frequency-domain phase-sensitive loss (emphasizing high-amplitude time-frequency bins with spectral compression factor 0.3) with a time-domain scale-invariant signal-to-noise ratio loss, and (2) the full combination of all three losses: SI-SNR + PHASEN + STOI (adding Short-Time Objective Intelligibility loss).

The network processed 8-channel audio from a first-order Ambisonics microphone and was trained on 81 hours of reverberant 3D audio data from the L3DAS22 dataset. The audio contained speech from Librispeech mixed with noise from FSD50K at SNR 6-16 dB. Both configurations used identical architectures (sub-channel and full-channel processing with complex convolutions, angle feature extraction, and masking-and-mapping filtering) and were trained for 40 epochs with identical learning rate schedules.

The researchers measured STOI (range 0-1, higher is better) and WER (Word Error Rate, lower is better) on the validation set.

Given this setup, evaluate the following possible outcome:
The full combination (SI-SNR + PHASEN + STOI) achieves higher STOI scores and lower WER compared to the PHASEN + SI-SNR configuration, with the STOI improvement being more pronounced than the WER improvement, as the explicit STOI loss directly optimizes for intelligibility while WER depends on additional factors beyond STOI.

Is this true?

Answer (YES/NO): NO